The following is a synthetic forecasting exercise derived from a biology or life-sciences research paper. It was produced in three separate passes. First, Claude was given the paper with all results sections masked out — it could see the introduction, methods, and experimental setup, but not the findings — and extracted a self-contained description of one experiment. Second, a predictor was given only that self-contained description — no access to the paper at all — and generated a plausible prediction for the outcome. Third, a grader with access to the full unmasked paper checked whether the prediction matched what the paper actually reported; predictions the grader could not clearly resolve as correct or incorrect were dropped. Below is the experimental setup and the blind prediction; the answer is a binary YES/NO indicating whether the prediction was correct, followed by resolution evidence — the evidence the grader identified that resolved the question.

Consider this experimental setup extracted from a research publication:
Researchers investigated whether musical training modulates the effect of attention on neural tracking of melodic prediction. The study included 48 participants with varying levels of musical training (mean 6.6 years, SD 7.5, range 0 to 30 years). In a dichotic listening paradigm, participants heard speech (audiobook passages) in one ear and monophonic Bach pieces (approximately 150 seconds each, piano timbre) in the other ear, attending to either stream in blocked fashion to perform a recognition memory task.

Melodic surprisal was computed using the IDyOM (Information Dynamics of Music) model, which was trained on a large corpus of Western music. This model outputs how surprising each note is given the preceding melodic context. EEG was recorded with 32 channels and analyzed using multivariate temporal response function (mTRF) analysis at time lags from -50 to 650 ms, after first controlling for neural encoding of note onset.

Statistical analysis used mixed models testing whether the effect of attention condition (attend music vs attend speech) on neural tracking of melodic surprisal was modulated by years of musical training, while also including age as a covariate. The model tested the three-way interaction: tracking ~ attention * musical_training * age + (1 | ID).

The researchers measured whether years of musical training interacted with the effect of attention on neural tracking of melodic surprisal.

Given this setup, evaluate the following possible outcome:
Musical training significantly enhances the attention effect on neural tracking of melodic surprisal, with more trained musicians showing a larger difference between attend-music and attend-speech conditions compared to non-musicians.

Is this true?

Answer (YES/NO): NO